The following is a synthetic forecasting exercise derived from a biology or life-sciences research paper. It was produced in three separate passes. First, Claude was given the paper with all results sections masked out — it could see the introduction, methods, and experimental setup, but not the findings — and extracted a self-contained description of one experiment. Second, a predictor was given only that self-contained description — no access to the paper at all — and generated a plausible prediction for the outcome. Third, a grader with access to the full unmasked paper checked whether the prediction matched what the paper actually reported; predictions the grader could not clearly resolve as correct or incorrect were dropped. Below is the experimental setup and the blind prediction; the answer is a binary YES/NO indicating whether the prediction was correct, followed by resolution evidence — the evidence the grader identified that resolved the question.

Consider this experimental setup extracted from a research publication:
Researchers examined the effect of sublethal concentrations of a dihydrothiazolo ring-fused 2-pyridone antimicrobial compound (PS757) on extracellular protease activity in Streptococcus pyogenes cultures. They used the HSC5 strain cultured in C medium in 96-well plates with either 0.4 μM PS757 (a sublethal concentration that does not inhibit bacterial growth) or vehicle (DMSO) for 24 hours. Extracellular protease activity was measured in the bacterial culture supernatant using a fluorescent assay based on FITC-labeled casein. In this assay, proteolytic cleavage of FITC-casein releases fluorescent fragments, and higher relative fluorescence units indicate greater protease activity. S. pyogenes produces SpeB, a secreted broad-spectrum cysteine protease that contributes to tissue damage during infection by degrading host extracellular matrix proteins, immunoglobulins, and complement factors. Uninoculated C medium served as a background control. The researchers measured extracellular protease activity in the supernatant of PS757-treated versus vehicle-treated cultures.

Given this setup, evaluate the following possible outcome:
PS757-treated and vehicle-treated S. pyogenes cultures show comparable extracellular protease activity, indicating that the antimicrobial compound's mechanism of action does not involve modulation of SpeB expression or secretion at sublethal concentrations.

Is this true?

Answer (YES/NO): NO